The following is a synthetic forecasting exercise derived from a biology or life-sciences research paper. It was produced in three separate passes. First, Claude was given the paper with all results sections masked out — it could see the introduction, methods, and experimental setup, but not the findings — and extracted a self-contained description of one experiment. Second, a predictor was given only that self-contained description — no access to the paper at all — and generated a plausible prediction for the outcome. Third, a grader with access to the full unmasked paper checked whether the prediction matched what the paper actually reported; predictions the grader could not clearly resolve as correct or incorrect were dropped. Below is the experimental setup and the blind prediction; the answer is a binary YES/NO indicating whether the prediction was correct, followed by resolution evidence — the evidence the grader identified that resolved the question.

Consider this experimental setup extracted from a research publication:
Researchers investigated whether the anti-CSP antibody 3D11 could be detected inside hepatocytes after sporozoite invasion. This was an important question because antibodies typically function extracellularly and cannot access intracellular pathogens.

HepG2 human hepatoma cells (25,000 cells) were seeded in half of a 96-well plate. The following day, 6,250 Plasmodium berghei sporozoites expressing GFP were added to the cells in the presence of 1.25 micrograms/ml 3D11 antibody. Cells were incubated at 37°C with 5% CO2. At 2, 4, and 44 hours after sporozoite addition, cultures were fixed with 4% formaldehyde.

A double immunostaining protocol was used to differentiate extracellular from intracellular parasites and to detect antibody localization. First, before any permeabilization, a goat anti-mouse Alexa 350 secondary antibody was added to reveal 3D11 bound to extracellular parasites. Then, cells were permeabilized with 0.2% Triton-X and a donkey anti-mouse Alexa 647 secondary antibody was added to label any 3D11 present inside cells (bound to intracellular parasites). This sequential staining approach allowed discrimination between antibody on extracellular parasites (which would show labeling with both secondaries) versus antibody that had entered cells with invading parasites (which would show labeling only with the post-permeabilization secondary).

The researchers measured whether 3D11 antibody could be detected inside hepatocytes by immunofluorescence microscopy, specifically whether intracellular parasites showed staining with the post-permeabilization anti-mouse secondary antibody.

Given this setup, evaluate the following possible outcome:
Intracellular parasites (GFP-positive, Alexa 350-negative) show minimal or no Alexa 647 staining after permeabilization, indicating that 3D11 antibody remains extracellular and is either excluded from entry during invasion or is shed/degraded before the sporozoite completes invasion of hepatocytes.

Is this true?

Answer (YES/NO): NO